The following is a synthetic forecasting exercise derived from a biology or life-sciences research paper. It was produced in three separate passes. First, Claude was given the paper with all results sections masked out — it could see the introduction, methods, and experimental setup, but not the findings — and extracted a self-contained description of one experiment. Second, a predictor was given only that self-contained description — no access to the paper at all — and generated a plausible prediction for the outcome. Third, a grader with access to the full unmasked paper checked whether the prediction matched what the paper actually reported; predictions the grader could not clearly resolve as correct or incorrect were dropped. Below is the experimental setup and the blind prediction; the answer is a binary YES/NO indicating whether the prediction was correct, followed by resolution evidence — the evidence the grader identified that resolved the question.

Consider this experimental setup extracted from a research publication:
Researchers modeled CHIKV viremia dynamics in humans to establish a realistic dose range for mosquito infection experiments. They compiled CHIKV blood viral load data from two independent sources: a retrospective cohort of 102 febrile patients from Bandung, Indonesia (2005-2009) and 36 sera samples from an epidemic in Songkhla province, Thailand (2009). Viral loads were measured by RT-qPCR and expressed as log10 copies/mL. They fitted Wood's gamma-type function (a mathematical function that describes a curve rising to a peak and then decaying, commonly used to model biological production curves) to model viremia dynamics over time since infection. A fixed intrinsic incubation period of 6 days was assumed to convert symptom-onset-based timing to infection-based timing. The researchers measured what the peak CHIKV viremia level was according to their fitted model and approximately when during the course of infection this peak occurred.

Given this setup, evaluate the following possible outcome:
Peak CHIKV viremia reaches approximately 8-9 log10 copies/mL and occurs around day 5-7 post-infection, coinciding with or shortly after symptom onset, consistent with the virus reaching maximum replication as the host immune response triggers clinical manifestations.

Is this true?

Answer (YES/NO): NO